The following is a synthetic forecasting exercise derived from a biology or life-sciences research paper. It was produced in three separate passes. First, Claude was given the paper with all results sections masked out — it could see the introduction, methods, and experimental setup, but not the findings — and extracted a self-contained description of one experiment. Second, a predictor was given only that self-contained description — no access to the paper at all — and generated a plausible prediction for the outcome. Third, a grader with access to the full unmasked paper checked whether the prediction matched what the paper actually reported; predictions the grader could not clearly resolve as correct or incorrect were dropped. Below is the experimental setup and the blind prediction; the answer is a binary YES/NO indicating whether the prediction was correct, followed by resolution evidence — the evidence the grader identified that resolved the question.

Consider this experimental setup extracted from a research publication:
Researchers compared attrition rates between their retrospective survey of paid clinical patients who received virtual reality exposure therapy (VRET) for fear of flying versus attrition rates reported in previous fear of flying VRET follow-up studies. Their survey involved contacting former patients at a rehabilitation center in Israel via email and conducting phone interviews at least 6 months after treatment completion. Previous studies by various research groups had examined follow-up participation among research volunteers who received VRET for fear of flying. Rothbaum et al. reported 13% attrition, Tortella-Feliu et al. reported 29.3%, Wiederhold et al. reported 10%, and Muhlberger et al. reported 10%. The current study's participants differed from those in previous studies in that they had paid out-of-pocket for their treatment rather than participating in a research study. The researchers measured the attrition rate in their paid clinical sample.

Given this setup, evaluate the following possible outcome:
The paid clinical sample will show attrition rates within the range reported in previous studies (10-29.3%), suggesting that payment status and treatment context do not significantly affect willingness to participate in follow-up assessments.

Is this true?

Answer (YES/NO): NO